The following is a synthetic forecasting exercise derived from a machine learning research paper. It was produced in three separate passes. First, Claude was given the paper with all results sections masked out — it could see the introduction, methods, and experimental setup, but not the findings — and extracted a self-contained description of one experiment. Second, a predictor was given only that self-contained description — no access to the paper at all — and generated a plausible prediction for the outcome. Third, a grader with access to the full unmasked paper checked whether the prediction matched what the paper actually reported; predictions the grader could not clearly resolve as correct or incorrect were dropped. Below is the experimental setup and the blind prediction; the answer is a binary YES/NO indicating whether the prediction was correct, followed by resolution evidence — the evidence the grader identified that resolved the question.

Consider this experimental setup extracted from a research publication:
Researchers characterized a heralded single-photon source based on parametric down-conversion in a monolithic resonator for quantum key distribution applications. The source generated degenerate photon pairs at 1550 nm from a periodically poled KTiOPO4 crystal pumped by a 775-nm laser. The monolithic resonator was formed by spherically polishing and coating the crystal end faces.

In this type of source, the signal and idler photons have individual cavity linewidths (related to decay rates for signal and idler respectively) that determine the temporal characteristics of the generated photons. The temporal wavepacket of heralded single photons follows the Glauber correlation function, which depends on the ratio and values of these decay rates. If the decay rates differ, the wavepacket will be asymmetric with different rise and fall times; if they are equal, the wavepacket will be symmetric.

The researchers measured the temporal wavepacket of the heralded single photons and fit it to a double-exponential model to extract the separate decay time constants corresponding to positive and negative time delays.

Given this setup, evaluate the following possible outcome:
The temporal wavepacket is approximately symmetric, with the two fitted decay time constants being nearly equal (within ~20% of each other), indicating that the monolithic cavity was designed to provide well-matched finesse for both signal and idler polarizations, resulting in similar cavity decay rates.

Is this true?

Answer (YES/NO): YES